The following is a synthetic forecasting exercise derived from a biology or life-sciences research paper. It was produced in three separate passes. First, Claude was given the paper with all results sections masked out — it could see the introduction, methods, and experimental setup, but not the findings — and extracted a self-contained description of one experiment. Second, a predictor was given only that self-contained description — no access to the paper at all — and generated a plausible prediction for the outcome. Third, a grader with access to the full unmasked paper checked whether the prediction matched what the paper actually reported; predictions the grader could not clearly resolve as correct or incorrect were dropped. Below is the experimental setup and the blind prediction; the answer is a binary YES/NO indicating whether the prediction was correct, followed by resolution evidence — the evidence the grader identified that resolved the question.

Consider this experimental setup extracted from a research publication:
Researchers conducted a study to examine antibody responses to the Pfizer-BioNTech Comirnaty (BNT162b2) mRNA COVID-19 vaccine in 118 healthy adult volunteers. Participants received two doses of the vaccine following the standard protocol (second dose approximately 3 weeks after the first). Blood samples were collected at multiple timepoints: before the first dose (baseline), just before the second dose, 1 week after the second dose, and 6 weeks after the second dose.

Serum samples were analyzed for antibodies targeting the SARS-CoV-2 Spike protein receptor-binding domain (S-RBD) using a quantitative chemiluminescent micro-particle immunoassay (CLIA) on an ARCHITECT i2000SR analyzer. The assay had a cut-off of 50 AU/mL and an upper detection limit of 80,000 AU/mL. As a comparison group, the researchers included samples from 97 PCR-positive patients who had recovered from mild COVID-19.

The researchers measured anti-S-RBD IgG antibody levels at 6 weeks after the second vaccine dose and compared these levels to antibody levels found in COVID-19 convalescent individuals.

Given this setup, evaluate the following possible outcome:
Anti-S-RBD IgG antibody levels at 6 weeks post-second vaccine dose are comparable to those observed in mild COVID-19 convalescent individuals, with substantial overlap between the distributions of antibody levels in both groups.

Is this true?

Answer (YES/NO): NO